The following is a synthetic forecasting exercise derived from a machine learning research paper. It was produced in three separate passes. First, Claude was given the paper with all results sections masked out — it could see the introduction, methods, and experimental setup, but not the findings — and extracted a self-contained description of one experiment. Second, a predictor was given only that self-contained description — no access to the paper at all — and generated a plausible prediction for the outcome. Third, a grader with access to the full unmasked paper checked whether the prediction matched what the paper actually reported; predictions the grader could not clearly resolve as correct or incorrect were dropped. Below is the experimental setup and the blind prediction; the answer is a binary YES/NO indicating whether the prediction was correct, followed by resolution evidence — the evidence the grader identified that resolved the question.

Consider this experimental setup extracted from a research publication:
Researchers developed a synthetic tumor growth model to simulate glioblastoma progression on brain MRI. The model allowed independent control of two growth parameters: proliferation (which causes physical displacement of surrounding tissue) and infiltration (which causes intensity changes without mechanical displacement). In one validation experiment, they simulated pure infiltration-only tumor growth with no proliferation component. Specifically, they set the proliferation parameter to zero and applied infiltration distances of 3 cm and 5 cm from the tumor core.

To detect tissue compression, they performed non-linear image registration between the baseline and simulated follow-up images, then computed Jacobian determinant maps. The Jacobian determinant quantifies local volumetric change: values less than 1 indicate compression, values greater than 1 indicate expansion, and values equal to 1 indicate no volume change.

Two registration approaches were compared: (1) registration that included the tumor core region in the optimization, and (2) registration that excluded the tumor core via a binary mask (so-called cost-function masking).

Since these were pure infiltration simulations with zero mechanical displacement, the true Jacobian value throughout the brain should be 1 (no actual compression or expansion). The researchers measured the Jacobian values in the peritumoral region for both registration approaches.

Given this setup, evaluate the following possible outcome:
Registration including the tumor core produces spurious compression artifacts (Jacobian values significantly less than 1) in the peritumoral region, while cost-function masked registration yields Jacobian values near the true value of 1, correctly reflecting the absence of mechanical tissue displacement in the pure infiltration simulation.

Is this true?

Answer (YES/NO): YES